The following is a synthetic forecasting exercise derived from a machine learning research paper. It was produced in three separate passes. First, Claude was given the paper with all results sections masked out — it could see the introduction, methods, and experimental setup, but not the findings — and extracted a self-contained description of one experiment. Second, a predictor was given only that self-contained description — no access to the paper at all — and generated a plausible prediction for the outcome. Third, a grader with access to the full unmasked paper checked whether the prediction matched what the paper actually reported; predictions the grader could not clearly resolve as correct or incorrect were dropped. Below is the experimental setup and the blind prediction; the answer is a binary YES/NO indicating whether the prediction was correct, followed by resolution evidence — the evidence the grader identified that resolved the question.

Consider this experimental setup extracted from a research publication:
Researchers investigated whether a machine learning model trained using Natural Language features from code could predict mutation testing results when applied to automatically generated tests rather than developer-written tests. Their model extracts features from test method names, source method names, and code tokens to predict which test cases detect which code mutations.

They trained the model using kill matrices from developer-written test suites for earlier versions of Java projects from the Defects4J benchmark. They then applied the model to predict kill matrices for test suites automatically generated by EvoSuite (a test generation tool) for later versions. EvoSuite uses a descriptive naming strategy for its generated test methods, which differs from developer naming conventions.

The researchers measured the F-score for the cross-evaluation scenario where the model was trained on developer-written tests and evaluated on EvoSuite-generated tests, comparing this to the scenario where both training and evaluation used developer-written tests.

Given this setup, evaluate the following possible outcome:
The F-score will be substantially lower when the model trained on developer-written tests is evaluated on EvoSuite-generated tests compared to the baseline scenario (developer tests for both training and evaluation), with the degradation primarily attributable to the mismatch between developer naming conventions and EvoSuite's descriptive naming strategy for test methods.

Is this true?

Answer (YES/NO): YES